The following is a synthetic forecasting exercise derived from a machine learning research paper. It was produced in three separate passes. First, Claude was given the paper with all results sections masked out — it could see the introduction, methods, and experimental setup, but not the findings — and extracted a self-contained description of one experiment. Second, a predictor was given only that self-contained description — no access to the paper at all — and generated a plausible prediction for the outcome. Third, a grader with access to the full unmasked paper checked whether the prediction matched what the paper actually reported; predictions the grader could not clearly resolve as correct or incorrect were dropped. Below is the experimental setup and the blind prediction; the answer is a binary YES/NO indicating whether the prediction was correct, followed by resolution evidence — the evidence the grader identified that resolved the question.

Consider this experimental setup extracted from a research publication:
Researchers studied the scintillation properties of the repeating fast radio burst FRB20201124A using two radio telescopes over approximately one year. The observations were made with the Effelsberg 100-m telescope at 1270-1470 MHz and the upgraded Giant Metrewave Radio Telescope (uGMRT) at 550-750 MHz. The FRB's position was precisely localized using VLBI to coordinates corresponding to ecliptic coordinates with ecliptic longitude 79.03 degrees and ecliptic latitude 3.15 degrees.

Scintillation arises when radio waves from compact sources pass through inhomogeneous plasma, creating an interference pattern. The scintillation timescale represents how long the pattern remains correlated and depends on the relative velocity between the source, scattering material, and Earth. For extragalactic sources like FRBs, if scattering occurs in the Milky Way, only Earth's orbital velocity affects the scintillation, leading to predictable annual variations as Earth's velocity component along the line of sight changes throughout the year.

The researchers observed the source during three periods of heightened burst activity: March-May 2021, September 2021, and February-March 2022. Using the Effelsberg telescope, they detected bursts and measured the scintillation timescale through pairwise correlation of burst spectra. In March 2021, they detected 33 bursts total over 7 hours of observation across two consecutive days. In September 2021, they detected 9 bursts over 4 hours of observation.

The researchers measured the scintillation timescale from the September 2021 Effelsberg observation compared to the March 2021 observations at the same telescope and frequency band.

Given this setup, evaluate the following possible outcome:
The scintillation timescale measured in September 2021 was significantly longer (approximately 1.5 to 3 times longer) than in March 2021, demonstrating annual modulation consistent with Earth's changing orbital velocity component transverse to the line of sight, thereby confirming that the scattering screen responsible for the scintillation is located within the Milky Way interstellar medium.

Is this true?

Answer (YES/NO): NO